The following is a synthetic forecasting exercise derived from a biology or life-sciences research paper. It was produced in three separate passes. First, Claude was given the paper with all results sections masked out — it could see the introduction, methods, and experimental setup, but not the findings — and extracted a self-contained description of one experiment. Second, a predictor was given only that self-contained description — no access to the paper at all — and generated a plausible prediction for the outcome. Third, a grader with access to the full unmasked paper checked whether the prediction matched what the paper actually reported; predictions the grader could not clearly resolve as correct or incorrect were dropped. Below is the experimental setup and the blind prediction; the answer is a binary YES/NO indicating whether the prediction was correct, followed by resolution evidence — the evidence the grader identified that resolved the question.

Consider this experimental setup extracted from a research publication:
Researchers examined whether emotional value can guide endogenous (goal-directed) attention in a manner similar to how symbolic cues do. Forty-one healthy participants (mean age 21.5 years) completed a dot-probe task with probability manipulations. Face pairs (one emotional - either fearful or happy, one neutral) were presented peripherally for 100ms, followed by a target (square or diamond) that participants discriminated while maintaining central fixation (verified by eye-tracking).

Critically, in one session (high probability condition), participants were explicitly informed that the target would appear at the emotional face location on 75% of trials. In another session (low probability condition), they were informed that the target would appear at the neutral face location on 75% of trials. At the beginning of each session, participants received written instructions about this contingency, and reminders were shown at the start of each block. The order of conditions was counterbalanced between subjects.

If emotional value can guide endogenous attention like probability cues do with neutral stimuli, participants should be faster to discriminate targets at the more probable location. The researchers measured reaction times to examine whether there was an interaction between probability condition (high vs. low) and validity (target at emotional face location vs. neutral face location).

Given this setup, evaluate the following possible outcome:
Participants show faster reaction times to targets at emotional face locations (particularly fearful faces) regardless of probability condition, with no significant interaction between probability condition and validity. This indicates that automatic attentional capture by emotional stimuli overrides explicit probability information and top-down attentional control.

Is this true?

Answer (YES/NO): NO